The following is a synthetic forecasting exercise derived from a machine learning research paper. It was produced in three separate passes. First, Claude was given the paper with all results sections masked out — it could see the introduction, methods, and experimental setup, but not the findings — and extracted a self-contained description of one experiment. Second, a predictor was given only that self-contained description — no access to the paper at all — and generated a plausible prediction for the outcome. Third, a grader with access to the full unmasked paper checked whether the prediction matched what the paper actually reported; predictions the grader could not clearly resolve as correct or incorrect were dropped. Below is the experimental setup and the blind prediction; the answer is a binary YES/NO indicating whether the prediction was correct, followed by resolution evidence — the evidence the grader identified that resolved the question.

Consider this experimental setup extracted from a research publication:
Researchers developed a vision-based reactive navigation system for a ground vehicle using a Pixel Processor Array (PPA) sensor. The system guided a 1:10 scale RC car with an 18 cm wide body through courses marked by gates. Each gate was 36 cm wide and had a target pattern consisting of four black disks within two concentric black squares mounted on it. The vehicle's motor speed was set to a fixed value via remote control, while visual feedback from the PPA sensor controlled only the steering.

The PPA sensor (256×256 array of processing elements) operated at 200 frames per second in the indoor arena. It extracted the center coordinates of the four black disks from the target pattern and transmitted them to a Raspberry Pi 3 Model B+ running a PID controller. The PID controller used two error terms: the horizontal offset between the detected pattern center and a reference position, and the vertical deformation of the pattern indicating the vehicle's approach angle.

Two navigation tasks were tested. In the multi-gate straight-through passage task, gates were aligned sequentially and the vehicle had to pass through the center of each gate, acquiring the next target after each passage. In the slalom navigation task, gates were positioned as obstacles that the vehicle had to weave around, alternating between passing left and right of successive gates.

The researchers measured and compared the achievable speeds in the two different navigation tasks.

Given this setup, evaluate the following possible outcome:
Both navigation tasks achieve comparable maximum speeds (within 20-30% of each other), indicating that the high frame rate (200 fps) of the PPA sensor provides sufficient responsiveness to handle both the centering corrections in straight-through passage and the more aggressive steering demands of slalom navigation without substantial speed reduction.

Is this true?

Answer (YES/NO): NO